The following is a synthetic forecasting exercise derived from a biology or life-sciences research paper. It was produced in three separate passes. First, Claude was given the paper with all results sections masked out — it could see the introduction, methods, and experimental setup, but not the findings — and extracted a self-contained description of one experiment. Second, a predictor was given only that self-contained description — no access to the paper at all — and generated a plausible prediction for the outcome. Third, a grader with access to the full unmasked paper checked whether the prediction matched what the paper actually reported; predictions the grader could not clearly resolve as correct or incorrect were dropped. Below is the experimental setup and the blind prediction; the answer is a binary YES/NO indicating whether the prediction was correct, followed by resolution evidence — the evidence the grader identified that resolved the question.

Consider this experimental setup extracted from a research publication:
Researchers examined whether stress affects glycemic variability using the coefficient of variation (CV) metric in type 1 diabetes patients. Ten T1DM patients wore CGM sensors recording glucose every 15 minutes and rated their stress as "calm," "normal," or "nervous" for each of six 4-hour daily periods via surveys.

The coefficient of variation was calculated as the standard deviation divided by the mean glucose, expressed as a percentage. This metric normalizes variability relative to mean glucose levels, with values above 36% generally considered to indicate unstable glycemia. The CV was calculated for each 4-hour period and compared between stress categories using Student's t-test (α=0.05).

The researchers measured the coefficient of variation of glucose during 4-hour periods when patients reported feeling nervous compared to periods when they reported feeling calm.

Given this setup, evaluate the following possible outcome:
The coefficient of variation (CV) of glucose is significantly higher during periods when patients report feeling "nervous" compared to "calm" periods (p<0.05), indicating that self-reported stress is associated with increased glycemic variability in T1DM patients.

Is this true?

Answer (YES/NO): YES